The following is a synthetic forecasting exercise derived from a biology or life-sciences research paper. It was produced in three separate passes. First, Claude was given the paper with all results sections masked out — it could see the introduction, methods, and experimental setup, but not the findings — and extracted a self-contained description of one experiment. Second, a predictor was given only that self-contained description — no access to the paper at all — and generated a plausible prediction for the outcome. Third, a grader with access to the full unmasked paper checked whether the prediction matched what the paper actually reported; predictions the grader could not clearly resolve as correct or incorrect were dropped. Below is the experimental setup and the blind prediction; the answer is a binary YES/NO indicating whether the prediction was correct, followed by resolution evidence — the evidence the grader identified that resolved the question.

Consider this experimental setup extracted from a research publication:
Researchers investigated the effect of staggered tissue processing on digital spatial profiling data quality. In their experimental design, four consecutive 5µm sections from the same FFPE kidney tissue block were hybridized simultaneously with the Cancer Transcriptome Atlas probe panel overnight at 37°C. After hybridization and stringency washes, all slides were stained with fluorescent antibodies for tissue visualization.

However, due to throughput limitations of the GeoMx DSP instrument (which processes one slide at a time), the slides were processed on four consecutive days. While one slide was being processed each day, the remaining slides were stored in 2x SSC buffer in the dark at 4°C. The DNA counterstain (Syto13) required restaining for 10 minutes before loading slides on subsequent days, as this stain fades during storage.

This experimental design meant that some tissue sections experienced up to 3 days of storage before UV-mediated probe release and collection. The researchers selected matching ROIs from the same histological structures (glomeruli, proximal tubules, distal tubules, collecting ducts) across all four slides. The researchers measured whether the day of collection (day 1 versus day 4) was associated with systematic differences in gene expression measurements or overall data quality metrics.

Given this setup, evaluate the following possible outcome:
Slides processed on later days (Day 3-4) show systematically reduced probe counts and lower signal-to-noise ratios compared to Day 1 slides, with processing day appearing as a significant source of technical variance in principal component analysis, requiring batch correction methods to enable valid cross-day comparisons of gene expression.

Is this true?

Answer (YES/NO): NO